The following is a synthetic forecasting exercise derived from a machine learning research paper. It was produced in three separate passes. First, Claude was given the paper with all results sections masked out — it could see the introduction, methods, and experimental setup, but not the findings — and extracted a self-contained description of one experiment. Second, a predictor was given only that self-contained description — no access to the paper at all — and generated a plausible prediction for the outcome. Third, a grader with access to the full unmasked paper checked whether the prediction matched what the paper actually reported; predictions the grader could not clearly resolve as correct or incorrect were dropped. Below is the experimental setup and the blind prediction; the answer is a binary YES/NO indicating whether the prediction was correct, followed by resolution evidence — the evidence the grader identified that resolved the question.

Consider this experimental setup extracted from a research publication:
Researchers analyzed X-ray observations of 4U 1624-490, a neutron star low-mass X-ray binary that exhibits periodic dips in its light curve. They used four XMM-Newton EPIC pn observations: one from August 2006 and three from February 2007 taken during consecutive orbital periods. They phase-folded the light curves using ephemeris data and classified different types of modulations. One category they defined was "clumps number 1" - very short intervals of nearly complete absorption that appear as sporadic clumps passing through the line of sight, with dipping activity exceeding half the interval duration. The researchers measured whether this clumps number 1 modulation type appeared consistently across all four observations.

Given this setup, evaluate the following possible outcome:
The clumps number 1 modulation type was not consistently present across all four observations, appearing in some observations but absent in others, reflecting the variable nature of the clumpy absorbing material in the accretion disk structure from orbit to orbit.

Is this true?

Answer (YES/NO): YES